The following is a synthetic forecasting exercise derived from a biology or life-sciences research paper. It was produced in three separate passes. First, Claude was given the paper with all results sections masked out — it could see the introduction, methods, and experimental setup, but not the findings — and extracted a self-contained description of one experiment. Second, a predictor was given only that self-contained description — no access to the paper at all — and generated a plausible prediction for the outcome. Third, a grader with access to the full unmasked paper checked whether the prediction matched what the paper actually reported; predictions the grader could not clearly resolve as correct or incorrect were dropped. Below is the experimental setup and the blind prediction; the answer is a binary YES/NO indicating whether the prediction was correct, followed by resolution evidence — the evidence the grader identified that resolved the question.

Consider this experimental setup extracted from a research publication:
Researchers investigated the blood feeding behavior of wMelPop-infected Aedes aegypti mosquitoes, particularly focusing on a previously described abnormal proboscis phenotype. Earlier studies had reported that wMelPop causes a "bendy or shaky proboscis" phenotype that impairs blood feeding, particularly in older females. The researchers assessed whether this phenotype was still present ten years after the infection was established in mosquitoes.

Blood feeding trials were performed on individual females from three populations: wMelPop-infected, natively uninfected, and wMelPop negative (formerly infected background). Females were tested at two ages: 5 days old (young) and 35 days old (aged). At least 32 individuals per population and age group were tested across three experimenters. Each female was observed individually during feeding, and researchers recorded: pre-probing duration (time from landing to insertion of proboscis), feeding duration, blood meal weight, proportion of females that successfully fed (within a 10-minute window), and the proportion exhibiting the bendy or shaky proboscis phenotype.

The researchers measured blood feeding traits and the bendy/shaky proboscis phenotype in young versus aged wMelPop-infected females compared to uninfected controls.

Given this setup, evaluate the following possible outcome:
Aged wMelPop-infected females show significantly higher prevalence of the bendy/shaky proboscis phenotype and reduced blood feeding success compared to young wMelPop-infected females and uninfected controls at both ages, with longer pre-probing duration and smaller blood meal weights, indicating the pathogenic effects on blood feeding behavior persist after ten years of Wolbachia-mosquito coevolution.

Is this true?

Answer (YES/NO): YES